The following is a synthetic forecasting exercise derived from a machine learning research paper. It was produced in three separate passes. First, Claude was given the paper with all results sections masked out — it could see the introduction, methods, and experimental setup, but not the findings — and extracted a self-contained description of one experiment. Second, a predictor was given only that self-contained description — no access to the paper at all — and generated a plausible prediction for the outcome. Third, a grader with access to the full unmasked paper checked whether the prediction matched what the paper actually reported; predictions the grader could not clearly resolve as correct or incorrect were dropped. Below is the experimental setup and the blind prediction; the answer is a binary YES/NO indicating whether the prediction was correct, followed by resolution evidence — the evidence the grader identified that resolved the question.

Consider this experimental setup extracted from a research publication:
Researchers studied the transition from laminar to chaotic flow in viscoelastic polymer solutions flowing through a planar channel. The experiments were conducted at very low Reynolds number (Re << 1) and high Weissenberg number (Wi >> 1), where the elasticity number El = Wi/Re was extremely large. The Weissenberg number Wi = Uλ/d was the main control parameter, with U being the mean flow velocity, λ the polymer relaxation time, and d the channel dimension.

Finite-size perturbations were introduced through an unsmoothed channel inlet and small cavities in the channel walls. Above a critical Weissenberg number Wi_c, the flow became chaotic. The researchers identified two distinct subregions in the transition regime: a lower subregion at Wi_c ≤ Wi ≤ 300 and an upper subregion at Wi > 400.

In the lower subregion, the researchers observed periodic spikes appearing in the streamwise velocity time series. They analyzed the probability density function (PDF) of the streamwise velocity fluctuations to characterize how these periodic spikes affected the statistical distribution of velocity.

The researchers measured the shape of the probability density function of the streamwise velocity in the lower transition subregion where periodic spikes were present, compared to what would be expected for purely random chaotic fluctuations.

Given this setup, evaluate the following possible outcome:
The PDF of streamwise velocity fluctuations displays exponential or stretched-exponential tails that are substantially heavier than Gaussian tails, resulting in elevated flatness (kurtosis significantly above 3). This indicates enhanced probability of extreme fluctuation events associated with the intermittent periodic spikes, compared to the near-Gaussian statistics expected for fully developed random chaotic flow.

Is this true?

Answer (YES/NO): NO